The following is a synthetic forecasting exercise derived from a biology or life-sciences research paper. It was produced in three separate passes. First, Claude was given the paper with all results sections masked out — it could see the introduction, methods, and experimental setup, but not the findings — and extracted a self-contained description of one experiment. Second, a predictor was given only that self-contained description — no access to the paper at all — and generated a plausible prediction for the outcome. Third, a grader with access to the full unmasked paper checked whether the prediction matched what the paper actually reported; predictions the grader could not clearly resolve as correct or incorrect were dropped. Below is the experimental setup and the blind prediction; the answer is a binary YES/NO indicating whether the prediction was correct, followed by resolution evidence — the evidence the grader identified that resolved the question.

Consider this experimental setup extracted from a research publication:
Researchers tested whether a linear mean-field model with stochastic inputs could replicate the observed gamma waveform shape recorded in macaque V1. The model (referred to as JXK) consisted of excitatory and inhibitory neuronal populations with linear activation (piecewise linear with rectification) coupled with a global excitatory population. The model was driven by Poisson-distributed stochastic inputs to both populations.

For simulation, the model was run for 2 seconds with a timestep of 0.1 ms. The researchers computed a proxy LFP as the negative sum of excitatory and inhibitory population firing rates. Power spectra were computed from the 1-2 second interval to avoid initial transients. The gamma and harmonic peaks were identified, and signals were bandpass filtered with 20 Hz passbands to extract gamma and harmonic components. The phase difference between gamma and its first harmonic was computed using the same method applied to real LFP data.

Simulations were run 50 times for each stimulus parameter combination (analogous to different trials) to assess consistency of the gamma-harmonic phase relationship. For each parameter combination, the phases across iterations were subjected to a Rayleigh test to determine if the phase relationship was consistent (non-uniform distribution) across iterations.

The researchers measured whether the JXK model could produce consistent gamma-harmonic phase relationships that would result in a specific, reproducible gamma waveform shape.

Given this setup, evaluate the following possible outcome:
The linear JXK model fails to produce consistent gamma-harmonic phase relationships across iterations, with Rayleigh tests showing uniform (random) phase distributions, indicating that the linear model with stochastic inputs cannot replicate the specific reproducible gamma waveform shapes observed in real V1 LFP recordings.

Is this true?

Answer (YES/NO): YES